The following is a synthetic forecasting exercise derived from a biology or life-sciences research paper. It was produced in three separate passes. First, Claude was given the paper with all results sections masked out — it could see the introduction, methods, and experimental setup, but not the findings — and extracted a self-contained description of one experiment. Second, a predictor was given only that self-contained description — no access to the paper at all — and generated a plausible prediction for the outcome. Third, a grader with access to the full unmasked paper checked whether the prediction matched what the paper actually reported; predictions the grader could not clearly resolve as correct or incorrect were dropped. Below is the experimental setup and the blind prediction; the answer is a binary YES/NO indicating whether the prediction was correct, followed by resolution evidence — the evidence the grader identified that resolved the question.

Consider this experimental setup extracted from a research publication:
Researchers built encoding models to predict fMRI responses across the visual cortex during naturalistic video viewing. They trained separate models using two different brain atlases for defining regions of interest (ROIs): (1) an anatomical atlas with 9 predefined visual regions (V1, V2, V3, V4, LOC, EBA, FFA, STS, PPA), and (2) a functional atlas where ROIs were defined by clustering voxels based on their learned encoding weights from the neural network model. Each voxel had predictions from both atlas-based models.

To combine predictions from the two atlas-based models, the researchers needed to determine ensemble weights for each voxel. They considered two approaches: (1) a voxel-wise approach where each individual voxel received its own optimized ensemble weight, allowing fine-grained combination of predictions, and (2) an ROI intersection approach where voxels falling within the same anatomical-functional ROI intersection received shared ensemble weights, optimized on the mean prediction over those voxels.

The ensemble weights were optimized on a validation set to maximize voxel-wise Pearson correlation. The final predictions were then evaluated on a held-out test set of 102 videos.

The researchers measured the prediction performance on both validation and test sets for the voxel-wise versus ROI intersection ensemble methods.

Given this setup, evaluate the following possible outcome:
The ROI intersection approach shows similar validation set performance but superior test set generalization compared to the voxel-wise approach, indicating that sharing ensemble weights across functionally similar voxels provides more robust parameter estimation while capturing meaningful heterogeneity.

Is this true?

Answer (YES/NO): NO